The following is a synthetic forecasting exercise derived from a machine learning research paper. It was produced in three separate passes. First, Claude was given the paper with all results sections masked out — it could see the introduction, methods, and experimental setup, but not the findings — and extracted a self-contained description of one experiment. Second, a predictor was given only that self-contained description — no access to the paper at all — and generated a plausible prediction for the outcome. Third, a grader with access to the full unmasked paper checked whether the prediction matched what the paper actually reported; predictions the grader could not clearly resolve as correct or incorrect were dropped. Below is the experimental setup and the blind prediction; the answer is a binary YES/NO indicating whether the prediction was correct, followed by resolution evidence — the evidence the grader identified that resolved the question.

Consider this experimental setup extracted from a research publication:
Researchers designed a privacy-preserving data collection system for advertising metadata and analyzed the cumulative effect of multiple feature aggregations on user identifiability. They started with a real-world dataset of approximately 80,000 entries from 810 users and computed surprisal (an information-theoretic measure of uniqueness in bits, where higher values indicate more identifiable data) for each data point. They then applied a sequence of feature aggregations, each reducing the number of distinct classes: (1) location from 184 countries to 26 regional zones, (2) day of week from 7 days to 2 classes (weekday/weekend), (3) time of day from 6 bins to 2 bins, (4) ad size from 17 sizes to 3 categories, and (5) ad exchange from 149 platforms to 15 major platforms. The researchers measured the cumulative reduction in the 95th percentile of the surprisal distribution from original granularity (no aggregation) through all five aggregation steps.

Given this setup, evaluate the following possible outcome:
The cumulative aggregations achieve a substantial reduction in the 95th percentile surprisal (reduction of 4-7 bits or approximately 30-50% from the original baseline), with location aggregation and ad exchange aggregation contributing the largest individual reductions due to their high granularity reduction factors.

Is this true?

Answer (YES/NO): NO